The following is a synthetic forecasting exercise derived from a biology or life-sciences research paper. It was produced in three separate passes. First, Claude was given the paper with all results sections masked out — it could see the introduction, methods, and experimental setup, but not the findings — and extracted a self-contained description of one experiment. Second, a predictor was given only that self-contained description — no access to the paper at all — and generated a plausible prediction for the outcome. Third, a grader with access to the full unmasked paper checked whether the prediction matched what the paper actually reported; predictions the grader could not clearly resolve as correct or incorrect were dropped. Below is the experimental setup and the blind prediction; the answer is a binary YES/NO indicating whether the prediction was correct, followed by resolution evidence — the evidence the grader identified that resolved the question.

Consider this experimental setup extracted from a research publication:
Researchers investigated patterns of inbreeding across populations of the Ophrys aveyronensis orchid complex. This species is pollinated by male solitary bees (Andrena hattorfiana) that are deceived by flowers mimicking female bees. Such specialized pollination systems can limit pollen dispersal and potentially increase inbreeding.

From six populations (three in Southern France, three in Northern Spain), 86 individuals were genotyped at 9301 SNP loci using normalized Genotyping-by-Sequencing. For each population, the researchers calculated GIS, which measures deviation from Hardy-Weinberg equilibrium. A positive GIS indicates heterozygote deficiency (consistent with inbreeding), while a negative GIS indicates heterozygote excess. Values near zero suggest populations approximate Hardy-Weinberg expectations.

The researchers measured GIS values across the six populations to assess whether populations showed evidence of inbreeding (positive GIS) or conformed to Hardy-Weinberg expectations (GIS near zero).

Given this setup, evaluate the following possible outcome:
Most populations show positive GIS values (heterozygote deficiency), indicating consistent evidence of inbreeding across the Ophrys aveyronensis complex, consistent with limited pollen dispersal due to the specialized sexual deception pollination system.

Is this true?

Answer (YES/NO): YES